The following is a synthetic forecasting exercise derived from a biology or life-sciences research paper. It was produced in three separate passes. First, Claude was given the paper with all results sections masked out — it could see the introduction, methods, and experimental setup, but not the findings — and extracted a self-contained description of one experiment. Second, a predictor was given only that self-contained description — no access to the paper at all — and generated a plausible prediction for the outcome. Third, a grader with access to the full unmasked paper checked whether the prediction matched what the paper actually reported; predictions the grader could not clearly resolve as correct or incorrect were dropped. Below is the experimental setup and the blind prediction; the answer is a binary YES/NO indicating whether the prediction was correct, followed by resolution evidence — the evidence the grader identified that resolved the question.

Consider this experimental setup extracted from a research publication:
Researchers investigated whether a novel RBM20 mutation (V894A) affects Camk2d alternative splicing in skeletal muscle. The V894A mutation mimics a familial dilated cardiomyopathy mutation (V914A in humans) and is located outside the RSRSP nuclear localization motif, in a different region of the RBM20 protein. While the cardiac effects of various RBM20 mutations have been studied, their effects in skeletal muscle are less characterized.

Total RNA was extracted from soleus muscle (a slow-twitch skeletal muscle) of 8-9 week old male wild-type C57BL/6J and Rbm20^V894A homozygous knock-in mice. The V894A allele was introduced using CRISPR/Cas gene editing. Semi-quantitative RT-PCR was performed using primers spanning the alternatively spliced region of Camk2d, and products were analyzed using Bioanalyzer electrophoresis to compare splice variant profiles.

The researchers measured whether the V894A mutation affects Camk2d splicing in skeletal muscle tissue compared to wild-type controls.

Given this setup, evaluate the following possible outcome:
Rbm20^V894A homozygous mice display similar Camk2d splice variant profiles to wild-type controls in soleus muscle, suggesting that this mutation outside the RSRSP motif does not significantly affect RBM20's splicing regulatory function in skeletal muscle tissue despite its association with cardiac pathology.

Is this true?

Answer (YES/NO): YES